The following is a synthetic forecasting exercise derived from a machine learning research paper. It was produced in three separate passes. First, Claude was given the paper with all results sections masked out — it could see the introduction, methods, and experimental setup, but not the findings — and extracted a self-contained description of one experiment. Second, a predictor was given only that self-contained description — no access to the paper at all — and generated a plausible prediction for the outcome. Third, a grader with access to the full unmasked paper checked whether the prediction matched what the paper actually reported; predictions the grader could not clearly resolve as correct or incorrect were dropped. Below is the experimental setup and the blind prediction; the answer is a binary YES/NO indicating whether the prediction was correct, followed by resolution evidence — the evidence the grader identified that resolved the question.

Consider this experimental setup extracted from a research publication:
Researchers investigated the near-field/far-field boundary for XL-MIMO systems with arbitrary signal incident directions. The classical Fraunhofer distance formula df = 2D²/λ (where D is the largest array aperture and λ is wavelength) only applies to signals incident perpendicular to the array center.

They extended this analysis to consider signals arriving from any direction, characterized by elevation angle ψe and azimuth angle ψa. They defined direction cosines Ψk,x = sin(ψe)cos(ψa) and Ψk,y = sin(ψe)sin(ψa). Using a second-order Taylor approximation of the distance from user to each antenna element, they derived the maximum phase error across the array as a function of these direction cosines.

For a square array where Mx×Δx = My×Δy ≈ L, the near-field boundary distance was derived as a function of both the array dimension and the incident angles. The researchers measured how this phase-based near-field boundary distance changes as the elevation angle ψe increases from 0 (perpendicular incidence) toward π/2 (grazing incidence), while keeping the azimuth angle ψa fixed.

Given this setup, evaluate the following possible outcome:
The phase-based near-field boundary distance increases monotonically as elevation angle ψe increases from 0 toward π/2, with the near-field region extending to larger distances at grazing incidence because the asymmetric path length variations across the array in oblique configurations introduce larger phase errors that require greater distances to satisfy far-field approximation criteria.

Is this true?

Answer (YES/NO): NO